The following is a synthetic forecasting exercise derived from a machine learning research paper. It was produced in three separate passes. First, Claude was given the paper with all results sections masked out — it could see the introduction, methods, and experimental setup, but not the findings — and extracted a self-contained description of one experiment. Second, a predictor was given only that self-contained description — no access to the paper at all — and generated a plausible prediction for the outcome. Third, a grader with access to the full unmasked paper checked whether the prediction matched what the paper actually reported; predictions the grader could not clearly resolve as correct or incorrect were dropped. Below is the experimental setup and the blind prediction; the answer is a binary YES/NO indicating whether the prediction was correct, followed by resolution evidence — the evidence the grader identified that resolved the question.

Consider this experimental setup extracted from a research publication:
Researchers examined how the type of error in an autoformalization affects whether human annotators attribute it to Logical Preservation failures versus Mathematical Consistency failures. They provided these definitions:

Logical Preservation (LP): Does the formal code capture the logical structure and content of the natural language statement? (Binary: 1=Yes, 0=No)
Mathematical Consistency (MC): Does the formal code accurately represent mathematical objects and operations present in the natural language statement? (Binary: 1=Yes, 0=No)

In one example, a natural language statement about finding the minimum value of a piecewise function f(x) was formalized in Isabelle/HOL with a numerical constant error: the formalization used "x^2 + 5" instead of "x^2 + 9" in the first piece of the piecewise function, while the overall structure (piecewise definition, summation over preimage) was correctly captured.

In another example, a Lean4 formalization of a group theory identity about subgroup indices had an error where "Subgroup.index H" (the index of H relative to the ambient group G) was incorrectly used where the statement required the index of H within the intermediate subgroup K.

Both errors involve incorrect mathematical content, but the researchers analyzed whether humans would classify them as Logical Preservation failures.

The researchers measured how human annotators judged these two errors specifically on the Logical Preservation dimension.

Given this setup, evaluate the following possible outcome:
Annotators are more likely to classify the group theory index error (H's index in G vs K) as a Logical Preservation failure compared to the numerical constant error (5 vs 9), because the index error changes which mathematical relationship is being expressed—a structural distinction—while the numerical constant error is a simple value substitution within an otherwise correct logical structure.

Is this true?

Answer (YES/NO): YES